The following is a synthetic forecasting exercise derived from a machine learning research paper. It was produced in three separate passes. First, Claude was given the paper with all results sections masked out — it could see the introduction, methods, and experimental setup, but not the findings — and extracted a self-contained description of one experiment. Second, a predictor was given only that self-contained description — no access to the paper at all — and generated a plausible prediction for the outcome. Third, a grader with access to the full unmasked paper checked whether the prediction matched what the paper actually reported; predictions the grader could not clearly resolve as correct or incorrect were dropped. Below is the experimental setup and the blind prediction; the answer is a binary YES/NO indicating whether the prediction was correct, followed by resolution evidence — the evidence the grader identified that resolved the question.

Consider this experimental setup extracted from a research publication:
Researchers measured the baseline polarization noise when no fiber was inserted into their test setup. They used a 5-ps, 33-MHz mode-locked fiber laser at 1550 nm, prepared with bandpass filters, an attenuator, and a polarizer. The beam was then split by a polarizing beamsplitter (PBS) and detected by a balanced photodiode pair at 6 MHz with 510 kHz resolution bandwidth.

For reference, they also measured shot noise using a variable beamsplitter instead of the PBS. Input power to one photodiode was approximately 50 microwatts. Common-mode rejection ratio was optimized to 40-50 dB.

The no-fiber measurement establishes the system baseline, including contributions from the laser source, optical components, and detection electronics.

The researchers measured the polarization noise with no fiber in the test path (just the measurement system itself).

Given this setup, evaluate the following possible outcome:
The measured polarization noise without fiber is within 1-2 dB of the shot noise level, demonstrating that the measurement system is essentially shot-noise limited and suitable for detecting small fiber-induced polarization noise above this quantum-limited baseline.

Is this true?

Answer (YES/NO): YES